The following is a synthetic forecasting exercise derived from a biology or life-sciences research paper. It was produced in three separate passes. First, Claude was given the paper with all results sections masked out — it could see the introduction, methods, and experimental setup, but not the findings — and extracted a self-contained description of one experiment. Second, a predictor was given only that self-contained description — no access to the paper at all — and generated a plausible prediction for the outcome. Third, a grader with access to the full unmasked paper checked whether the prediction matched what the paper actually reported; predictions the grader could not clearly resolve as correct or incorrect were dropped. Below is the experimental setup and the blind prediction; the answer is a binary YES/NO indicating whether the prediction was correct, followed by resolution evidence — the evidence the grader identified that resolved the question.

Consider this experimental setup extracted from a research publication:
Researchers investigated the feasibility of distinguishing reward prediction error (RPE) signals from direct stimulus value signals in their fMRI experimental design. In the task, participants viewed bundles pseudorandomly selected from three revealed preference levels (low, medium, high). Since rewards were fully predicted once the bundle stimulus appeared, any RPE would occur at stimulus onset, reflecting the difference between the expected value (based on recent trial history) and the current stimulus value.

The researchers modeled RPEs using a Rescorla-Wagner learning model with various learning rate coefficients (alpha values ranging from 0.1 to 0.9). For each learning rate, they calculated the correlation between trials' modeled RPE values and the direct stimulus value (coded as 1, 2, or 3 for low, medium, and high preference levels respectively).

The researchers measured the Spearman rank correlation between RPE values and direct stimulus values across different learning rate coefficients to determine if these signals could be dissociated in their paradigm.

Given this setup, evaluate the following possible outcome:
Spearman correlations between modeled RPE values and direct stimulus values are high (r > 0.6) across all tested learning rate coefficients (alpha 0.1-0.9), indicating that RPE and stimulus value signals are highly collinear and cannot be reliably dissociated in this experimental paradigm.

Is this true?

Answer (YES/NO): YES